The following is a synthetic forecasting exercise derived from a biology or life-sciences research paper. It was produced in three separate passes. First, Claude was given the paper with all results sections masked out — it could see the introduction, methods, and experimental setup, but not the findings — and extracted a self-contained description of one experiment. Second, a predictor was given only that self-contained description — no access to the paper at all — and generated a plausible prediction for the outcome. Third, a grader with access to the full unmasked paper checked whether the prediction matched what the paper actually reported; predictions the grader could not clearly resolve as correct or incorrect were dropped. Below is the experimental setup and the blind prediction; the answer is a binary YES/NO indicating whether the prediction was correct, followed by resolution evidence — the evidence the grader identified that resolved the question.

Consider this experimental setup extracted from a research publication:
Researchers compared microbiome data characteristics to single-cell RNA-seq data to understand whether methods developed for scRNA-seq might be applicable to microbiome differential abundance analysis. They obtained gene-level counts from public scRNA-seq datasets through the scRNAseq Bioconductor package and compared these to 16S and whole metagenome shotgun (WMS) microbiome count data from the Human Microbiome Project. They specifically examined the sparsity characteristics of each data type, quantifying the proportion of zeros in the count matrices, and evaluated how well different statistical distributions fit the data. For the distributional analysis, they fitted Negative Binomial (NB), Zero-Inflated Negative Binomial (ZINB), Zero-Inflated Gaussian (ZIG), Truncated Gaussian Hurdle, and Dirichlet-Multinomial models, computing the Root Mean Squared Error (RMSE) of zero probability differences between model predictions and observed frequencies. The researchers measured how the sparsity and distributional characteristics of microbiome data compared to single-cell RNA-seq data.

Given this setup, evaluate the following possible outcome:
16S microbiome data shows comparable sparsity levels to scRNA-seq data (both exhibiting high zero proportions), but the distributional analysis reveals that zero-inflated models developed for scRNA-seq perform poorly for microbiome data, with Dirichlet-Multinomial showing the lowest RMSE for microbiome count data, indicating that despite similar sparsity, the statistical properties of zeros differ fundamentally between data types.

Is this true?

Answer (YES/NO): NO